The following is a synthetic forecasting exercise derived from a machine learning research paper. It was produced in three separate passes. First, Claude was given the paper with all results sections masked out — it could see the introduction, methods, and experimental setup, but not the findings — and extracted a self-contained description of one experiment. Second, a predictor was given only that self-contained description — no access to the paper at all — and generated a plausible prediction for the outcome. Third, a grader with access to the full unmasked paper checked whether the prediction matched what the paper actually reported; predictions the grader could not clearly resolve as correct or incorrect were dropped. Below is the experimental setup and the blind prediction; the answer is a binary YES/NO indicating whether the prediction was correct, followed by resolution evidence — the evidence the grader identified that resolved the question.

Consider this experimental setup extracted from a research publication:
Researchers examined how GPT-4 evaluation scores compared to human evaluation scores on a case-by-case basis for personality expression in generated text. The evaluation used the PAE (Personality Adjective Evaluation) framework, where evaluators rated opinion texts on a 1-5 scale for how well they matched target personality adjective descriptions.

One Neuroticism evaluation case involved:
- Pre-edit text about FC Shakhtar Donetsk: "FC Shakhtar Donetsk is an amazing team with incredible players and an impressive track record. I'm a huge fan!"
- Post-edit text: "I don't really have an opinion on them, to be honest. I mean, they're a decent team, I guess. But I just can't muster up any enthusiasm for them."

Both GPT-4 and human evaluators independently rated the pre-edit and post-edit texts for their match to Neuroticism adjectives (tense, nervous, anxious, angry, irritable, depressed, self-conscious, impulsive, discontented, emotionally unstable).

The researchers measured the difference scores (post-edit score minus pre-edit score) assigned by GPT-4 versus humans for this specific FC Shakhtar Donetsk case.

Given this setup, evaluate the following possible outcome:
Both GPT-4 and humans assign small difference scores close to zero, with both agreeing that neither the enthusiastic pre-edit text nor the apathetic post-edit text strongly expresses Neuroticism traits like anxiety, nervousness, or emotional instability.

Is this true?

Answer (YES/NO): NO